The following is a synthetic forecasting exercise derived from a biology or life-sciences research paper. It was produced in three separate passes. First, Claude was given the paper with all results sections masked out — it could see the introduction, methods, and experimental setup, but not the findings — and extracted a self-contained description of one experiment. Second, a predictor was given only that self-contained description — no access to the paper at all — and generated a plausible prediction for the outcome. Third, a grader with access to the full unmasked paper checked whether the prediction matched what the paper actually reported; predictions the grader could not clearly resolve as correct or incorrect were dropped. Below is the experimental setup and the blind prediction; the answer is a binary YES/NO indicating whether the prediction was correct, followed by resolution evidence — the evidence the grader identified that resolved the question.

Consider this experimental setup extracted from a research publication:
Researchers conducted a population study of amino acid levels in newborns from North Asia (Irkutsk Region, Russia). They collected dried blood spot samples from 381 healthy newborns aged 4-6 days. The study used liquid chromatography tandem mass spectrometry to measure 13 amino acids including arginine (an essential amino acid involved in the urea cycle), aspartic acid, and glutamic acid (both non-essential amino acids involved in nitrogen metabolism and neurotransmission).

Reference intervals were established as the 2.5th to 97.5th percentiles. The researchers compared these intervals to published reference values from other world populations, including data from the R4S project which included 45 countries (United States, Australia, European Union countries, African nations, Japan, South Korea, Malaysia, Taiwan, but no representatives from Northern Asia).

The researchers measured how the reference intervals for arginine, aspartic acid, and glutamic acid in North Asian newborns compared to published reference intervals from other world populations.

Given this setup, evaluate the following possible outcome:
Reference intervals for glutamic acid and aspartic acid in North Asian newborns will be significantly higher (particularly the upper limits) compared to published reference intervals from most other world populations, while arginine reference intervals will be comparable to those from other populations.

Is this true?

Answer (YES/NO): NO